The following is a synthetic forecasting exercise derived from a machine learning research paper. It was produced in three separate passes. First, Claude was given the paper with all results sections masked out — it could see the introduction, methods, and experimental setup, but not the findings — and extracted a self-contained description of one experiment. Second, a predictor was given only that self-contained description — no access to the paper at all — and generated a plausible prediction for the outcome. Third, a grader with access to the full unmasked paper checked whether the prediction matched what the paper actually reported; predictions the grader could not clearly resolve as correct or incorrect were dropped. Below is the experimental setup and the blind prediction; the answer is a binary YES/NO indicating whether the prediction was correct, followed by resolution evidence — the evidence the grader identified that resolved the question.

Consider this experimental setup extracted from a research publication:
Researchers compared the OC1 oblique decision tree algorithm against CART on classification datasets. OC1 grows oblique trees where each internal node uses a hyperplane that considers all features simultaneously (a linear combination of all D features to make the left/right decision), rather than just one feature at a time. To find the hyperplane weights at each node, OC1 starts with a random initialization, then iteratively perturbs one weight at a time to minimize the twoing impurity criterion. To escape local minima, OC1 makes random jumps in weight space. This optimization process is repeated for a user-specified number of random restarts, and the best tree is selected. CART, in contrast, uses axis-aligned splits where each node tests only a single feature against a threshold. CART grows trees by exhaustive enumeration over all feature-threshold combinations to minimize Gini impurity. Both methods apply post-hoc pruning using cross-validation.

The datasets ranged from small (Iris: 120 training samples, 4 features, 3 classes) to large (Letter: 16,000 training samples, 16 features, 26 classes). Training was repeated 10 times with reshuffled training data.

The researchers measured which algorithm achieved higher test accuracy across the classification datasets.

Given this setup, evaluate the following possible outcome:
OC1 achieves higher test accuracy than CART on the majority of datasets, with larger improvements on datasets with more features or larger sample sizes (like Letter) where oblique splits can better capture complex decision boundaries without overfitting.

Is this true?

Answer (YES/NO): NO